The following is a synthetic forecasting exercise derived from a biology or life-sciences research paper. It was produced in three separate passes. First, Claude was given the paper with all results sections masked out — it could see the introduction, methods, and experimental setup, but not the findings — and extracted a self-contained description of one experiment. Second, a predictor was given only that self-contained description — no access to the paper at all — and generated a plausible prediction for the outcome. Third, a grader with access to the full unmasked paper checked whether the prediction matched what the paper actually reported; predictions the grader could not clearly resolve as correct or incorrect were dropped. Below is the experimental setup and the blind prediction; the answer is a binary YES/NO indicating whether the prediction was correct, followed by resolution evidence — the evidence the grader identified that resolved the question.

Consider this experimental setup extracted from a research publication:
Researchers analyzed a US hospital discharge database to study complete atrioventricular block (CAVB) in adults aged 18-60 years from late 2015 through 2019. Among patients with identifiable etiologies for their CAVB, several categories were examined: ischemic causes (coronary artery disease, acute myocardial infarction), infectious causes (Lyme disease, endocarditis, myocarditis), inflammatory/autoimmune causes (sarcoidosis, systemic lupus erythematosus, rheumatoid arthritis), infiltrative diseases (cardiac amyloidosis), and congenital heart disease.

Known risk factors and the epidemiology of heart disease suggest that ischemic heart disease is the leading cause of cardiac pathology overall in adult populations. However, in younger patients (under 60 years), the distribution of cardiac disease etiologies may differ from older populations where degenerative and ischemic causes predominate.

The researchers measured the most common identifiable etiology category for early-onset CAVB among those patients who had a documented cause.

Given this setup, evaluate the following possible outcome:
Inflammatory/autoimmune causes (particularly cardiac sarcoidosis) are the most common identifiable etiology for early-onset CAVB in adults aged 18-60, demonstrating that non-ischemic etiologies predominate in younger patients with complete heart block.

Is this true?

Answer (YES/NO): NO